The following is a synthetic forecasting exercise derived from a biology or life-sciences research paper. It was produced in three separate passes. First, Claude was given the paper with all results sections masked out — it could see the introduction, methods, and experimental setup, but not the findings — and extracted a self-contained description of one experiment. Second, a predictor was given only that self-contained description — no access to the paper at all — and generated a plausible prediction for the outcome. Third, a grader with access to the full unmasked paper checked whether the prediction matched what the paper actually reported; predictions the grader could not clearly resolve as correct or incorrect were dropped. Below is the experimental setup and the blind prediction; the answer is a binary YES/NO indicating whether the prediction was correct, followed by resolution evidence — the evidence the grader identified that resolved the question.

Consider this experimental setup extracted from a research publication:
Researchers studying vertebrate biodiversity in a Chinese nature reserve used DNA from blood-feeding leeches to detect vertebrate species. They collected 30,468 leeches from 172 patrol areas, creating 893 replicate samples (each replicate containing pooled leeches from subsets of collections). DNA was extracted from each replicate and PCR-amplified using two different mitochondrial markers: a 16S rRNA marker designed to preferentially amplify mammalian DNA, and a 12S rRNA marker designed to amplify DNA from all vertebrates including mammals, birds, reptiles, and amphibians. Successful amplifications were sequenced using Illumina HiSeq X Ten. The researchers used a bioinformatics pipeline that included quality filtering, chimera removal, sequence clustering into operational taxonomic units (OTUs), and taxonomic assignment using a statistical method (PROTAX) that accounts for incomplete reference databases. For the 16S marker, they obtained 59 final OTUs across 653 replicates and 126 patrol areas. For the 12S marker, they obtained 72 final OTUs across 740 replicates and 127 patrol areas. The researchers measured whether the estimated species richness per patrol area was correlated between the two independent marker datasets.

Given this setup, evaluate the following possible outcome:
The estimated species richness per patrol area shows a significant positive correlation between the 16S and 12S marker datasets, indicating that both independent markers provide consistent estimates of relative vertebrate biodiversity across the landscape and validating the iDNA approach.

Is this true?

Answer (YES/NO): YES